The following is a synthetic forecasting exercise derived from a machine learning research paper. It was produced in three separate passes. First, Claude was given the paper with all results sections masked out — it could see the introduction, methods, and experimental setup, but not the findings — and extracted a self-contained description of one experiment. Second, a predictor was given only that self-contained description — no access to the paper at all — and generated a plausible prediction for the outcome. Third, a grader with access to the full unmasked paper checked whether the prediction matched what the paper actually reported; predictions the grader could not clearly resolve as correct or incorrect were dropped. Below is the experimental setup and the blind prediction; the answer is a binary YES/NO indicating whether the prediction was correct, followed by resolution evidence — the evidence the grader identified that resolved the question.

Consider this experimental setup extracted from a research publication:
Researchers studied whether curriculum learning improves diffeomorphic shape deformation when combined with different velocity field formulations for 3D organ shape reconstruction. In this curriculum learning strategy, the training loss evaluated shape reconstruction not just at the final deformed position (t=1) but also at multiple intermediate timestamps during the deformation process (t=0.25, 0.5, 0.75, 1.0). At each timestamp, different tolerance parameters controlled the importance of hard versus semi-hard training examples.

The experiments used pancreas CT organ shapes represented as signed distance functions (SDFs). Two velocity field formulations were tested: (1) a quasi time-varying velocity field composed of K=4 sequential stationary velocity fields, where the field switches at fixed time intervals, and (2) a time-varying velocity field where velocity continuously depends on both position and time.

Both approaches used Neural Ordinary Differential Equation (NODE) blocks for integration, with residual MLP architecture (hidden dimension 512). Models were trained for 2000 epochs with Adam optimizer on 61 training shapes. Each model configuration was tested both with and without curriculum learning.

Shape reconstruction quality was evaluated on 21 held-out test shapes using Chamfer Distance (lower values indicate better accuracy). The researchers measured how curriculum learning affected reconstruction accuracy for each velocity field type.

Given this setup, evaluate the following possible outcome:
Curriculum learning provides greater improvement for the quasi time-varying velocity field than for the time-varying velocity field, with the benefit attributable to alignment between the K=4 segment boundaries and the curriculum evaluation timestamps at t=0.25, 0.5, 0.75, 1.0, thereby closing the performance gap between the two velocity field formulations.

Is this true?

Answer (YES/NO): NO